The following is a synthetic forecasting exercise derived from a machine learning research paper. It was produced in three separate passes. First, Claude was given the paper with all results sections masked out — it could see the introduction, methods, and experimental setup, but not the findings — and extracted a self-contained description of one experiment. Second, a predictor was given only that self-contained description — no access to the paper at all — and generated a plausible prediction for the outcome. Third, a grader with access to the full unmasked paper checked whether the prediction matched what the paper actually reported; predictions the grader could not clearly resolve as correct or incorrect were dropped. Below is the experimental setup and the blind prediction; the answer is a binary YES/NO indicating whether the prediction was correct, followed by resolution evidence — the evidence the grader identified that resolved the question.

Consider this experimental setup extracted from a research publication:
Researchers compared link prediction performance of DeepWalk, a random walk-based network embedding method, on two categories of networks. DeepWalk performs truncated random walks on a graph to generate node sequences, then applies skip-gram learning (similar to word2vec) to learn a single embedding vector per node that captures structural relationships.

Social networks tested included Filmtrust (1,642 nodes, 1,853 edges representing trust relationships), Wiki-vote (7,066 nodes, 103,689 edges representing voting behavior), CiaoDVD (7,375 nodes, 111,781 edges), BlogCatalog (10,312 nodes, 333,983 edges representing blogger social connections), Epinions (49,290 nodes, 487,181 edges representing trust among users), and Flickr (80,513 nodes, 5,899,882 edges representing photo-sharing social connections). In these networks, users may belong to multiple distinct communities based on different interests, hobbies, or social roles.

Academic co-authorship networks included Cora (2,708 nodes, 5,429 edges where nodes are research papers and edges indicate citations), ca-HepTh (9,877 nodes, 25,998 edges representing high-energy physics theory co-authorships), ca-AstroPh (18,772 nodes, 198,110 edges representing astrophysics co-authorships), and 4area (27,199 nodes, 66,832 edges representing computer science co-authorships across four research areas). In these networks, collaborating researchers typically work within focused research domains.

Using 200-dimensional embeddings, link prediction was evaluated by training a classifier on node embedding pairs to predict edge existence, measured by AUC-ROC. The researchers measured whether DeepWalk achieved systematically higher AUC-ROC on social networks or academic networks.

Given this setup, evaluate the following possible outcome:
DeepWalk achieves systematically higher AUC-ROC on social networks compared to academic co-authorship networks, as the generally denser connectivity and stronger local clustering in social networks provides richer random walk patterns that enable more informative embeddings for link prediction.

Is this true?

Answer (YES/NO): NO